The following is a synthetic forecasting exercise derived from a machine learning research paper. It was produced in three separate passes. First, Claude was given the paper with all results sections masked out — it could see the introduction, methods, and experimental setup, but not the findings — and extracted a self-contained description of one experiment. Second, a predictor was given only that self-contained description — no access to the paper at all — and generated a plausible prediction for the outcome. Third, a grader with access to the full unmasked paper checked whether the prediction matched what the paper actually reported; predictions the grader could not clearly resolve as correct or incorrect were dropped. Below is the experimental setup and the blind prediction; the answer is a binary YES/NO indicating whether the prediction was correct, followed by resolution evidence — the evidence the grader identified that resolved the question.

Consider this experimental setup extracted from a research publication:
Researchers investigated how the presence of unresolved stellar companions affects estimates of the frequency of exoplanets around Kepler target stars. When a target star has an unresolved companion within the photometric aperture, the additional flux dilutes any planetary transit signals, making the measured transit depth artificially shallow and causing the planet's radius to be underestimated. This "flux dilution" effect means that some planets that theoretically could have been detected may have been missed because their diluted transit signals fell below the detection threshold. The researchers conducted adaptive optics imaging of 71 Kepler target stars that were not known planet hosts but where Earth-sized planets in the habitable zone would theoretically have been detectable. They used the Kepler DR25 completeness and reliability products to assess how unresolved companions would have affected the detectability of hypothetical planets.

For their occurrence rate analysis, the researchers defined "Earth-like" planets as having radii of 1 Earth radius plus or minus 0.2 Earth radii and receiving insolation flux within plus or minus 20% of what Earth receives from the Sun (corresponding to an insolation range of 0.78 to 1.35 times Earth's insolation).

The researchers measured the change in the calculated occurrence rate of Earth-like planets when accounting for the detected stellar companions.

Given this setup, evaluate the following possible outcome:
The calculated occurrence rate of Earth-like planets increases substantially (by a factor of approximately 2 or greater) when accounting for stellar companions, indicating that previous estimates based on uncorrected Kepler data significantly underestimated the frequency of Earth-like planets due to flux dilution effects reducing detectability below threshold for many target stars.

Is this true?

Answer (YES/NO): NO